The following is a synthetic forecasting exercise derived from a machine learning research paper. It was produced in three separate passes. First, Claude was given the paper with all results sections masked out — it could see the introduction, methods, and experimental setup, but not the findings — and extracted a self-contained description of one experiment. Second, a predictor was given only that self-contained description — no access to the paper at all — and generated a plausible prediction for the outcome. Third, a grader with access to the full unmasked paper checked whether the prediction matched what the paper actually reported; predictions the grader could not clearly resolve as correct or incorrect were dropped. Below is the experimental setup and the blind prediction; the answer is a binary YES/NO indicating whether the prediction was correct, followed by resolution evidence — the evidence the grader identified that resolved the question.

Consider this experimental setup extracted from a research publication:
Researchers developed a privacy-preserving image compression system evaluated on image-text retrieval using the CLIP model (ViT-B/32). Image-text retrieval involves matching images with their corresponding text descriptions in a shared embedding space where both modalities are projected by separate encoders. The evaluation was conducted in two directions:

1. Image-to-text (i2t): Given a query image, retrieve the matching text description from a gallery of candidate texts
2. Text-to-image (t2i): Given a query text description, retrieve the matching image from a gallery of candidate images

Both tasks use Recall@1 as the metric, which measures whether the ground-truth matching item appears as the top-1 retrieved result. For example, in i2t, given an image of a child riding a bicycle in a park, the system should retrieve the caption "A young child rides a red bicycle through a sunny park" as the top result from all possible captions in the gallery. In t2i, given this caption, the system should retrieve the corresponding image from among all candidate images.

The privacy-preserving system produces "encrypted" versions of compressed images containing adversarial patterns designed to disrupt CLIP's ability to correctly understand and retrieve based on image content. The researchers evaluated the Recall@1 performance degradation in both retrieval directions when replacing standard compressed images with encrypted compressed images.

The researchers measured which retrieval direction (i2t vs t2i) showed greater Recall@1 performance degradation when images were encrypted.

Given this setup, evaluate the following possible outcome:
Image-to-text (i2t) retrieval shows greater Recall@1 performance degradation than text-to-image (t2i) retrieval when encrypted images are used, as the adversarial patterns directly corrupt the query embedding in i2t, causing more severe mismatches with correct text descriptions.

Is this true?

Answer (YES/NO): NO